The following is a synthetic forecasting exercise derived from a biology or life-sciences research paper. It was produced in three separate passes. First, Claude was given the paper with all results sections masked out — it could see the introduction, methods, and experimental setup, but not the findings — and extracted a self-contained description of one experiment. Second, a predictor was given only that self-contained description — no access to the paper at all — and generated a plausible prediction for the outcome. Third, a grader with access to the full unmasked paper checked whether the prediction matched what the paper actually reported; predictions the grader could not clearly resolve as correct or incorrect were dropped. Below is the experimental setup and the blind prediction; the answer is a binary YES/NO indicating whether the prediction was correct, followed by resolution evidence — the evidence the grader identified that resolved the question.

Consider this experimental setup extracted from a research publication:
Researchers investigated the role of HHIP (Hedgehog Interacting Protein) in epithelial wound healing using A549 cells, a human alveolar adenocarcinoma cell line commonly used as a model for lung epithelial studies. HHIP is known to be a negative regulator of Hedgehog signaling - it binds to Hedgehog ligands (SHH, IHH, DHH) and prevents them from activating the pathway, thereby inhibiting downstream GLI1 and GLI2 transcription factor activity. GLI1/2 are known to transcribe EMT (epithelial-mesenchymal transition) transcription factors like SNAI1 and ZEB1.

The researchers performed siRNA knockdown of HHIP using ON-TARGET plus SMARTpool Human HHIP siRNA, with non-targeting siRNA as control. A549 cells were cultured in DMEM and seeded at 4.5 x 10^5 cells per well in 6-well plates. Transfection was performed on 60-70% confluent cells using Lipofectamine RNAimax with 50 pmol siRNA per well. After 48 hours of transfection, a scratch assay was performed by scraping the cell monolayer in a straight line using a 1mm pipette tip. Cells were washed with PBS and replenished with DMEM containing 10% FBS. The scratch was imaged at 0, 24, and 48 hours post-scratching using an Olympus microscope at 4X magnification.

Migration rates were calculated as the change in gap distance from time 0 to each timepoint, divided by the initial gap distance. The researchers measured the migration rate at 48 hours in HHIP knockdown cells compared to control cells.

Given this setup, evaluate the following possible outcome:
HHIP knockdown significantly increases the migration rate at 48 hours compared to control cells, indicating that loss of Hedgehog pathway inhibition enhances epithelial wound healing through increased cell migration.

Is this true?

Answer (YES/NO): NO